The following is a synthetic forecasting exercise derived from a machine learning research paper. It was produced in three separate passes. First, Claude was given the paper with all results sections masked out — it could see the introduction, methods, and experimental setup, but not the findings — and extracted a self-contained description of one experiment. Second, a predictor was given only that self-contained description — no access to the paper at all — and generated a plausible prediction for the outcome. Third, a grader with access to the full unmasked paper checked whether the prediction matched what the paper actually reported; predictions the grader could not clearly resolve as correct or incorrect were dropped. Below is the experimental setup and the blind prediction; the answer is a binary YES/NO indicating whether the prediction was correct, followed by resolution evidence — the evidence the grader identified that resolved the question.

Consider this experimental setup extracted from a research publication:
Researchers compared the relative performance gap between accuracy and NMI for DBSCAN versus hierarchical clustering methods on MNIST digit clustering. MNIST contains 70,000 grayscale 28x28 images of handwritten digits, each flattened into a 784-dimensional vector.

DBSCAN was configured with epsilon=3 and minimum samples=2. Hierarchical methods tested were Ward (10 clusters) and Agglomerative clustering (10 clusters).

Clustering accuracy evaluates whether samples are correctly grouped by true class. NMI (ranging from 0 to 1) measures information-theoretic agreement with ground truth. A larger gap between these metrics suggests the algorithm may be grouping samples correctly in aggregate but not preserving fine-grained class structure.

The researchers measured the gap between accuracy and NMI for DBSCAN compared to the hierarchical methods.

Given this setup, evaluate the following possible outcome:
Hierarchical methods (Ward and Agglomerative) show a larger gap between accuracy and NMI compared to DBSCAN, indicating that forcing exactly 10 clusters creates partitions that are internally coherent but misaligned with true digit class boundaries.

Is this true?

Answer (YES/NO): NO